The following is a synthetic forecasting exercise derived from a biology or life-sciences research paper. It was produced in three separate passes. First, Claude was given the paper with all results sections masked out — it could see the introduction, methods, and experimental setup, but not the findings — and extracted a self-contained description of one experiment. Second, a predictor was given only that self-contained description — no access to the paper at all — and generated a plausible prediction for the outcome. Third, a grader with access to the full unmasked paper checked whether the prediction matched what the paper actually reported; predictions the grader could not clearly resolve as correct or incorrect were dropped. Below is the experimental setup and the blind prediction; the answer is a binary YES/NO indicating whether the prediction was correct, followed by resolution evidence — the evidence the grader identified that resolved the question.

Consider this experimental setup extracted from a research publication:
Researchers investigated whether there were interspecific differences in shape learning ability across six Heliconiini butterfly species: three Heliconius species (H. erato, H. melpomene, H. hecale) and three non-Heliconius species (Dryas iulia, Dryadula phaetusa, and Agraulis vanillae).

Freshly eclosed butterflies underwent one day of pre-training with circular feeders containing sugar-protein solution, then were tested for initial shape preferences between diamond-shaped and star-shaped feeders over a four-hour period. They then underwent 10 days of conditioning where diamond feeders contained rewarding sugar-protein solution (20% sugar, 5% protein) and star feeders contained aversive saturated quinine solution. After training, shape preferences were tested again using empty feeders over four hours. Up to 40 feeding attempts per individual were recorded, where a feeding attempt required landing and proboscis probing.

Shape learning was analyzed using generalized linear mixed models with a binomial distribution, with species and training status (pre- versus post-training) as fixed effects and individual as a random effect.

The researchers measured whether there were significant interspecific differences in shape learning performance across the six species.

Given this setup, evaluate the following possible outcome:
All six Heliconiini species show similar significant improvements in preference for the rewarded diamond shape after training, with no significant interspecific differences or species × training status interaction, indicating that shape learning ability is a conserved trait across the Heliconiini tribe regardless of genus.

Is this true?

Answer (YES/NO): NO